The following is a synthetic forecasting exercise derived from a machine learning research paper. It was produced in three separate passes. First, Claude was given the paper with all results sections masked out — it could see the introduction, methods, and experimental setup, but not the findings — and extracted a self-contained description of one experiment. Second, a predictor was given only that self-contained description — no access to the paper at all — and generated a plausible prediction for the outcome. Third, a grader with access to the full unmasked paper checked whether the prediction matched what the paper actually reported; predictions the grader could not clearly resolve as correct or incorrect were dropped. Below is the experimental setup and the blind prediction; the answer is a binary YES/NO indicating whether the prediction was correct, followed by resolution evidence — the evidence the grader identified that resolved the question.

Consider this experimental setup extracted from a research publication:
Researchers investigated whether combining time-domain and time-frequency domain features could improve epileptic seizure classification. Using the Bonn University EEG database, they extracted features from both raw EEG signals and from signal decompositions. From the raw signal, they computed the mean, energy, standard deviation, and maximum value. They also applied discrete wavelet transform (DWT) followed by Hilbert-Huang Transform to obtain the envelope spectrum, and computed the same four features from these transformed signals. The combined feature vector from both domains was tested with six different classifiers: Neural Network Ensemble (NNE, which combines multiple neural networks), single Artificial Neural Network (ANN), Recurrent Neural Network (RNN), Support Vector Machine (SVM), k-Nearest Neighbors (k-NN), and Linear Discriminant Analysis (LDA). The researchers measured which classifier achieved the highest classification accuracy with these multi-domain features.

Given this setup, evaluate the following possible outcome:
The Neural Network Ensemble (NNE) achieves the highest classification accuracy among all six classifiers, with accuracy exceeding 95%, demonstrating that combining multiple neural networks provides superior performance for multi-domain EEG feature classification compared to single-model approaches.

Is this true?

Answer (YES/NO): YES